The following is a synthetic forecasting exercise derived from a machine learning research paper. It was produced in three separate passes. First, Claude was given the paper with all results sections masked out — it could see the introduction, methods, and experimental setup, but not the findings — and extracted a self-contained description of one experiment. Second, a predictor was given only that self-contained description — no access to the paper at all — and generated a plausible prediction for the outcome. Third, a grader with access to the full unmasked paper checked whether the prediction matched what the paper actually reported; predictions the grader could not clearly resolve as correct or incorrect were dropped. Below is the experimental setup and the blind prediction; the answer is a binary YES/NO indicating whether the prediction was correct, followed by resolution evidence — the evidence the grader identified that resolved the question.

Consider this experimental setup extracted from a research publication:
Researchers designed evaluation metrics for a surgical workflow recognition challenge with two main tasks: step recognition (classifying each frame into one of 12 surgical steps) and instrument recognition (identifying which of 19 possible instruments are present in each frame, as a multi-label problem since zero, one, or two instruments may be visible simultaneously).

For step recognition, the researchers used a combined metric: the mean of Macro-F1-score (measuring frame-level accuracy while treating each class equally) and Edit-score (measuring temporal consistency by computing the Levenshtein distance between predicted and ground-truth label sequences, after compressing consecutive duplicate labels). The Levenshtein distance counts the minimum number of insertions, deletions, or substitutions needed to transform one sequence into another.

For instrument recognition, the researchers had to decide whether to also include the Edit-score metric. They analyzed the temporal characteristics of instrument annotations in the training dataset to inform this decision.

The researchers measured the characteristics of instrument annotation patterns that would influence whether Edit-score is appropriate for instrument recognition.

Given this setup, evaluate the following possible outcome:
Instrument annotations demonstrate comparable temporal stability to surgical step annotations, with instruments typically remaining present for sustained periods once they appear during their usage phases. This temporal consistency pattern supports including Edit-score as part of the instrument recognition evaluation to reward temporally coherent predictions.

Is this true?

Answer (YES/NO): NO